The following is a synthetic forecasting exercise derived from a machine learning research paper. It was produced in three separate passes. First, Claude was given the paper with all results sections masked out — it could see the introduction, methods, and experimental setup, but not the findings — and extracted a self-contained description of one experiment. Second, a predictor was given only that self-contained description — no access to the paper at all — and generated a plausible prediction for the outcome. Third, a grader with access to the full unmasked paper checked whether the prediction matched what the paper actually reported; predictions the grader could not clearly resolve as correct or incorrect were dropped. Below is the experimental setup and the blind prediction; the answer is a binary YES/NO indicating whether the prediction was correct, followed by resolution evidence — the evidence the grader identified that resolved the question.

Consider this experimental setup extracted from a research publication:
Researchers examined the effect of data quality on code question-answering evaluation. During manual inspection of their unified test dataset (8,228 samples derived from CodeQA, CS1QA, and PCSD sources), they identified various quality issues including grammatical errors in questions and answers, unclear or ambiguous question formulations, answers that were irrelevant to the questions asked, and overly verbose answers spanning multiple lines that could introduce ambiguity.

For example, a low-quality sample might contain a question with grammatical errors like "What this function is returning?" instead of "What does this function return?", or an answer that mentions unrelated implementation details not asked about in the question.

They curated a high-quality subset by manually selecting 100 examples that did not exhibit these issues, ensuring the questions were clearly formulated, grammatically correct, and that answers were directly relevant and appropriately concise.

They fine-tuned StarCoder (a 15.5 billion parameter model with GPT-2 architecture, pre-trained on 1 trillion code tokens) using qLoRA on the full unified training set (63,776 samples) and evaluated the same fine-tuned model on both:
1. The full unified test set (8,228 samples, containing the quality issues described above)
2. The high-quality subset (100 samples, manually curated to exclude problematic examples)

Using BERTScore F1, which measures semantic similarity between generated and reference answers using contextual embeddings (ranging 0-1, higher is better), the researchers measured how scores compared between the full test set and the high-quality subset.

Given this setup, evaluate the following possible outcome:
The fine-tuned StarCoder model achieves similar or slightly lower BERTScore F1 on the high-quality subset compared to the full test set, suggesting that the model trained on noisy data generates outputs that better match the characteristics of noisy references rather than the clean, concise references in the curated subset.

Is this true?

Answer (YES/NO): NO